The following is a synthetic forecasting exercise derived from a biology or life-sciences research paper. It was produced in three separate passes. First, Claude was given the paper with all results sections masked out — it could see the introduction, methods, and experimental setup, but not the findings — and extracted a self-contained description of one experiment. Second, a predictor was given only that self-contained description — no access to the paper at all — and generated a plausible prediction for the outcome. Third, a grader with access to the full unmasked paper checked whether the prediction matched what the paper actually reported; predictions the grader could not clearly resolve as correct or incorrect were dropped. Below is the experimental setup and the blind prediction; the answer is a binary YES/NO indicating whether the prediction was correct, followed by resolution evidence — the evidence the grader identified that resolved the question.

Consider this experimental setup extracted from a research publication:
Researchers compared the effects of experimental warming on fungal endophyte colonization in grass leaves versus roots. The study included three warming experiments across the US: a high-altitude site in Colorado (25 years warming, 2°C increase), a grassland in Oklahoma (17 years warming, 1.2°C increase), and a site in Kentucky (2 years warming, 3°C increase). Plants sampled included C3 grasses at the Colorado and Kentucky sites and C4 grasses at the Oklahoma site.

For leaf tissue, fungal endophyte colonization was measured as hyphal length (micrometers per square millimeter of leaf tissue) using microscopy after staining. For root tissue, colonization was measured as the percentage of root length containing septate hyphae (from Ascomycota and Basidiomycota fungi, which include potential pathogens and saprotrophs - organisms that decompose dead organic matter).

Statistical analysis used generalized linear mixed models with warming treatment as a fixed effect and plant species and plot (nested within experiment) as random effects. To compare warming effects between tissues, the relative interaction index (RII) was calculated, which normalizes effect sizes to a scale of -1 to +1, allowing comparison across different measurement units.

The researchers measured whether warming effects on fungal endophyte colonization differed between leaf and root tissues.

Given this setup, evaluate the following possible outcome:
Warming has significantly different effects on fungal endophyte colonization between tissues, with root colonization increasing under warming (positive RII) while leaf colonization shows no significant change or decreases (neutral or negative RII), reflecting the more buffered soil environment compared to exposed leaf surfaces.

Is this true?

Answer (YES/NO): NO